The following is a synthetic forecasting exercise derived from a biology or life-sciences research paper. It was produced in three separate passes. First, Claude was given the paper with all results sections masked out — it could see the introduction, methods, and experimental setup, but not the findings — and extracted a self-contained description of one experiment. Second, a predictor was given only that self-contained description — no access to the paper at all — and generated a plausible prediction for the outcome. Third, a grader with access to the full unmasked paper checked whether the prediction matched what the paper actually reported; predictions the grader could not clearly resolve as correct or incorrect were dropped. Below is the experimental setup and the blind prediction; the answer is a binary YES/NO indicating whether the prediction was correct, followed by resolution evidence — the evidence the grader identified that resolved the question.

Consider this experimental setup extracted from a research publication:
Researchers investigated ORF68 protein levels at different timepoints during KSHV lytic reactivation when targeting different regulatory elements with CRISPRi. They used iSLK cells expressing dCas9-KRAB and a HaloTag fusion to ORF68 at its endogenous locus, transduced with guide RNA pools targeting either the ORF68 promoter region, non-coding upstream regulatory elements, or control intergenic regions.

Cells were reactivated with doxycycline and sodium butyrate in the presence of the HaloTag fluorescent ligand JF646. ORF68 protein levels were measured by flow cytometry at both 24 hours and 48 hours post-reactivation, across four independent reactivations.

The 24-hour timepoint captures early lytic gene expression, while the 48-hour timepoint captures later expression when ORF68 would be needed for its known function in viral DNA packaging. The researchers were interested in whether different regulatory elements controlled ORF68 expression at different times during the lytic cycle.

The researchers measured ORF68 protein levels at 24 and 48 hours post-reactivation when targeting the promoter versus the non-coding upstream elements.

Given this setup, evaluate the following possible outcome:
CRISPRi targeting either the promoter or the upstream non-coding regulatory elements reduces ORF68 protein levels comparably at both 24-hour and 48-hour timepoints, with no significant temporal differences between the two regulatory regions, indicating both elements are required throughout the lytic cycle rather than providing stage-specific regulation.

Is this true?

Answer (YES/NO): NO